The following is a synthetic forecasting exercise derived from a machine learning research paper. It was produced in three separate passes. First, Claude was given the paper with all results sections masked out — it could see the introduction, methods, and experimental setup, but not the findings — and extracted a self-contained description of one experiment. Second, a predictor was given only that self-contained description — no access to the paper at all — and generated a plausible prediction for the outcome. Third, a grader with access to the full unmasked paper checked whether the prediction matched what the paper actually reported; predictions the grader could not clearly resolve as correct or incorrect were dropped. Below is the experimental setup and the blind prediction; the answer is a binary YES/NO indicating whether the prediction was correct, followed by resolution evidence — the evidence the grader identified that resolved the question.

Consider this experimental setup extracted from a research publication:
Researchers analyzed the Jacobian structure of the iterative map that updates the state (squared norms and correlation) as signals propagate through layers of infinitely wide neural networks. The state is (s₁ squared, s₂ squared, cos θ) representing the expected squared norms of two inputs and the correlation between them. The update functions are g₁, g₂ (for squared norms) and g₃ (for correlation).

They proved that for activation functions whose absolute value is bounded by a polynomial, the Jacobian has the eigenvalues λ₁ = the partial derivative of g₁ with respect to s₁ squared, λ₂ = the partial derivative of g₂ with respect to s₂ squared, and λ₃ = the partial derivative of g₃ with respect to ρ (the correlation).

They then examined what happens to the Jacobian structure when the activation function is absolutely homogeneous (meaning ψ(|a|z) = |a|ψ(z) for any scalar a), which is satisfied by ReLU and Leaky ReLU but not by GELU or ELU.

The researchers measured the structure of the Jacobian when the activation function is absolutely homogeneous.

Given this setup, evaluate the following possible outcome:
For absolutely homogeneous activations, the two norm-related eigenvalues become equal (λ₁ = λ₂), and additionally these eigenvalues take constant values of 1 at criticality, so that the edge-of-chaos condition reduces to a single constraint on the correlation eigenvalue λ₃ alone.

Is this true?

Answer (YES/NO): NO